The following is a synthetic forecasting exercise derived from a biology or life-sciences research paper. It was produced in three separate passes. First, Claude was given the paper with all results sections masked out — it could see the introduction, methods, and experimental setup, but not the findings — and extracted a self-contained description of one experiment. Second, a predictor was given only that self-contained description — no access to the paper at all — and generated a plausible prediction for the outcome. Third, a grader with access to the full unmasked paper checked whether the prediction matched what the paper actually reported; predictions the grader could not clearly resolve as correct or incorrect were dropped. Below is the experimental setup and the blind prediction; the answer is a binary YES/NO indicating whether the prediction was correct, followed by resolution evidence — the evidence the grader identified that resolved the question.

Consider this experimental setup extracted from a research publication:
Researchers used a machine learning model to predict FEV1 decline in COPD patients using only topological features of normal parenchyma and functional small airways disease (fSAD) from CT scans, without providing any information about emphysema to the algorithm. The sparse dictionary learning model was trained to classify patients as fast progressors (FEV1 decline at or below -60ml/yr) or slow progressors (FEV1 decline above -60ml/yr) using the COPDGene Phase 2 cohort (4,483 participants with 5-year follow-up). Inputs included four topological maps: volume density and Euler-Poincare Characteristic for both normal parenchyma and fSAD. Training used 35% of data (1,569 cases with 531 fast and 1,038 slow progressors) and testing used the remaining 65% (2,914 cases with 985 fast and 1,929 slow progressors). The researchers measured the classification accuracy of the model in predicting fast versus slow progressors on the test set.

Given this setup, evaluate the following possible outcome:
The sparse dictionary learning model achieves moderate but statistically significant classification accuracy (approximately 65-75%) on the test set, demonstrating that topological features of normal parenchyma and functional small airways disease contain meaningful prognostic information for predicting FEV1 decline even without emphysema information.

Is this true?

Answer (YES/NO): YES